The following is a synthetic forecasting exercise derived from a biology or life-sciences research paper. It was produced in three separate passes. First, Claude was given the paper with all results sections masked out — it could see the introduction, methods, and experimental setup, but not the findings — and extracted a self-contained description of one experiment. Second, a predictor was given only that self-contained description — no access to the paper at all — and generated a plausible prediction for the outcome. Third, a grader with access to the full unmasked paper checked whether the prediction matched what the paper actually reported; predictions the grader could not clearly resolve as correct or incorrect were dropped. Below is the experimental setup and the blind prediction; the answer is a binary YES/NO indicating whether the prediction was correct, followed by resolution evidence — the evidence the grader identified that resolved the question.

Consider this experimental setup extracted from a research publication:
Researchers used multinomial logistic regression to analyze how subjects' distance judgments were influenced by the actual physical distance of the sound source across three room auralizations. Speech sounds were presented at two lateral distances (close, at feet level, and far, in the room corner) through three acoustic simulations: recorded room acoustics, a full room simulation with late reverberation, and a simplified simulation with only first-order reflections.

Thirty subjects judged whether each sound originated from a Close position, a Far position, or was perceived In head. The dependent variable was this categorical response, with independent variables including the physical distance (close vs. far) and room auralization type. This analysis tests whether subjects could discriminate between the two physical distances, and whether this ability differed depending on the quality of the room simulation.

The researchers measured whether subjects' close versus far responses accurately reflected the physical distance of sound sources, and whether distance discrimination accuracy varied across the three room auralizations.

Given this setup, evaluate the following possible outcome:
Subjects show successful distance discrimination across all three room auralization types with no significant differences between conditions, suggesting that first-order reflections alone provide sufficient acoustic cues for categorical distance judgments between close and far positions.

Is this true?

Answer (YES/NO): NO